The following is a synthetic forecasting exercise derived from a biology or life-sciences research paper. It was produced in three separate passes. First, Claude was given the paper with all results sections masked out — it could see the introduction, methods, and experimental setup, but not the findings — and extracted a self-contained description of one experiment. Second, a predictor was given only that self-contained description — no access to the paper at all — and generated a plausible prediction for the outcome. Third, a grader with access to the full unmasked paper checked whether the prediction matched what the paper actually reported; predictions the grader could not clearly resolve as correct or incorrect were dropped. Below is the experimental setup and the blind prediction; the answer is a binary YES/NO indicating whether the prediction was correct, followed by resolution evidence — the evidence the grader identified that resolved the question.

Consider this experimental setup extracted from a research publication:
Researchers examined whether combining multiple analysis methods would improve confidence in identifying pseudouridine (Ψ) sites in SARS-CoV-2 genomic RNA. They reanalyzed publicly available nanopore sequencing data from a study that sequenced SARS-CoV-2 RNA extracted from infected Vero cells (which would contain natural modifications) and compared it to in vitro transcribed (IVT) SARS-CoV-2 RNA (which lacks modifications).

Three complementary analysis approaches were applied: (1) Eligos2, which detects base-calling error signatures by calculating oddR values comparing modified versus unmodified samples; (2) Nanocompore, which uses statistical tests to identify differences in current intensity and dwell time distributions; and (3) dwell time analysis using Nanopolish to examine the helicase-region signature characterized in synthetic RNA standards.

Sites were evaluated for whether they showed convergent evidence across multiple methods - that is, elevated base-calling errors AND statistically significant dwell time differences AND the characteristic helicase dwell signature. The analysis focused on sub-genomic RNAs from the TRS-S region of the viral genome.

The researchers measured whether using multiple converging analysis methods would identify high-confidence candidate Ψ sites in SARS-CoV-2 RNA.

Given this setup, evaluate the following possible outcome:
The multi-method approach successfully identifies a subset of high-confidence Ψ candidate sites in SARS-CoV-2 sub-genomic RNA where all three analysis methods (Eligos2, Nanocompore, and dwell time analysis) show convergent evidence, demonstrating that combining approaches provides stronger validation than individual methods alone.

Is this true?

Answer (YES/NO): YES